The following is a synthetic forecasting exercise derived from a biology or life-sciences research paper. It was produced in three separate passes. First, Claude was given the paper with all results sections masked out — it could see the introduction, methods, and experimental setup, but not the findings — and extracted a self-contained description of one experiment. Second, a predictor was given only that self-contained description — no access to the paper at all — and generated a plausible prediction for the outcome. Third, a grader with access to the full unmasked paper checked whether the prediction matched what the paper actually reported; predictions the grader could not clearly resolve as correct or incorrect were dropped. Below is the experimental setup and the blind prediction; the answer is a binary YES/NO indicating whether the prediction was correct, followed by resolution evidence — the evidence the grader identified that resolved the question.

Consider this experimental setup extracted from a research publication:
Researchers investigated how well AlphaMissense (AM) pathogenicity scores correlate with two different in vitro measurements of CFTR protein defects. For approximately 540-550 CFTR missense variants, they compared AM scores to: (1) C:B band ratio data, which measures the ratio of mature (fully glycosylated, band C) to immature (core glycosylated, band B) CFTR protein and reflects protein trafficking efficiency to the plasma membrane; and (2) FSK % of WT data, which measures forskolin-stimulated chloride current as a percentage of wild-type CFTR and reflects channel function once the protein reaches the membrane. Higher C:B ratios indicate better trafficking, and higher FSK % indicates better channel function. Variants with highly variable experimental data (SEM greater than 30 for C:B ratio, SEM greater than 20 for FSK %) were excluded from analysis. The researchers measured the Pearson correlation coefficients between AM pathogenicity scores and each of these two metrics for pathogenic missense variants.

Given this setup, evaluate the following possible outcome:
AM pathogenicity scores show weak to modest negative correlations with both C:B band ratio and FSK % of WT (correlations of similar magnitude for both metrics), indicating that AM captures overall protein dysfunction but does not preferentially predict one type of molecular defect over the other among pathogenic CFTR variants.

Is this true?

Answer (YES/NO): NO